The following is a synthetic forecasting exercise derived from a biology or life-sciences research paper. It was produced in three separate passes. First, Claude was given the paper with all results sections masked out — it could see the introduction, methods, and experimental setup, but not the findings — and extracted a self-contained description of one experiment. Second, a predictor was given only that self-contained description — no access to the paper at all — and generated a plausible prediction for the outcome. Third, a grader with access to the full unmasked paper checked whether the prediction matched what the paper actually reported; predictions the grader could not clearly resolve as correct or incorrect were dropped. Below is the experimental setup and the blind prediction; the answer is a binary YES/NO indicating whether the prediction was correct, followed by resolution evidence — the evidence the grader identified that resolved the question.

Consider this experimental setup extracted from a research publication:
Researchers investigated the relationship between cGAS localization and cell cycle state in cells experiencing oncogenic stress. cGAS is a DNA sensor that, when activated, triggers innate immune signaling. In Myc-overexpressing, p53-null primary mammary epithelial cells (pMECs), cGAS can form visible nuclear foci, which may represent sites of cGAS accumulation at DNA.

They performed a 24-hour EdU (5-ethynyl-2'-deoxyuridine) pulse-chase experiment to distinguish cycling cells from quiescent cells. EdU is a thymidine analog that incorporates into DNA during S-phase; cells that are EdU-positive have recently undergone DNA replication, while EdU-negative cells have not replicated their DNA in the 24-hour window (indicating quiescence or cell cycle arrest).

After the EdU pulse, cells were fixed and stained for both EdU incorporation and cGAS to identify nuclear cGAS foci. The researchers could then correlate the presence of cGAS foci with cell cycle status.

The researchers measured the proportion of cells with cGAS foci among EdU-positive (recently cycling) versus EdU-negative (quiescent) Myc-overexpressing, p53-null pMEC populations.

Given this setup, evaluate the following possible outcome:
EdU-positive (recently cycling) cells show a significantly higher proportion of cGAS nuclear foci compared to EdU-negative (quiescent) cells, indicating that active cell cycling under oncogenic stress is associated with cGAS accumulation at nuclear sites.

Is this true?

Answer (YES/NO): NO